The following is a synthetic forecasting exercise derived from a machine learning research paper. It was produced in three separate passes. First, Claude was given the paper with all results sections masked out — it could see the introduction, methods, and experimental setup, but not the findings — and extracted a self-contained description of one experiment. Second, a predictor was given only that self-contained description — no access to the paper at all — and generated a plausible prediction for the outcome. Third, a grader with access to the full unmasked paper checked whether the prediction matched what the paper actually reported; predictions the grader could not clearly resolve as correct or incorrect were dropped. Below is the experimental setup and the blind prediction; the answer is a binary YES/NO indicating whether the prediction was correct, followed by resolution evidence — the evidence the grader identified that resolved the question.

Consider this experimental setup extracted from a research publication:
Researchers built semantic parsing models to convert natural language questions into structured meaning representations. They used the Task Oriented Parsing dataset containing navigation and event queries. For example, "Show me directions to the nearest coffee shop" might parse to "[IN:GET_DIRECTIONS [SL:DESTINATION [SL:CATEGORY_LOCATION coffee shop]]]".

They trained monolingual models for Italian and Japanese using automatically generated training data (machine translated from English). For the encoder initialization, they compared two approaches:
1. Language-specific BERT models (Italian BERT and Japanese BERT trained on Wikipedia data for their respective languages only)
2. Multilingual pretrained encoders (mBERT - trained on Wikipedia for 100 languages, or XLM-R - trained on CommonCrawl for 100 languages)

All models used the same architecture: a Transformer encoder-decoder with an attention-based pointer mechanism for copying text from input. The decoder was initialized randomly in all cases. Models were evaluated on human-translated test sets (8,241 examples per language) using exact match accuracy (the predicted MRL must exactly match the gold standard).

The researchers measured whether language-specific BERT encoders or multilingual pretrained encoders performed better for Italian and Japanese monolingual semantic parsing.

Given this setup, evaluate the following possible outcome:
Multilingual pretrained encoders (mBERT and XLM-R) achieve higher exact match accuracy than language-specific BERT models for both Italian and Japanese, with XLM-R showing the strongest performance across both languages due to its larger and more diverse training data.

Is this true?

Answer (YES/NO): NO